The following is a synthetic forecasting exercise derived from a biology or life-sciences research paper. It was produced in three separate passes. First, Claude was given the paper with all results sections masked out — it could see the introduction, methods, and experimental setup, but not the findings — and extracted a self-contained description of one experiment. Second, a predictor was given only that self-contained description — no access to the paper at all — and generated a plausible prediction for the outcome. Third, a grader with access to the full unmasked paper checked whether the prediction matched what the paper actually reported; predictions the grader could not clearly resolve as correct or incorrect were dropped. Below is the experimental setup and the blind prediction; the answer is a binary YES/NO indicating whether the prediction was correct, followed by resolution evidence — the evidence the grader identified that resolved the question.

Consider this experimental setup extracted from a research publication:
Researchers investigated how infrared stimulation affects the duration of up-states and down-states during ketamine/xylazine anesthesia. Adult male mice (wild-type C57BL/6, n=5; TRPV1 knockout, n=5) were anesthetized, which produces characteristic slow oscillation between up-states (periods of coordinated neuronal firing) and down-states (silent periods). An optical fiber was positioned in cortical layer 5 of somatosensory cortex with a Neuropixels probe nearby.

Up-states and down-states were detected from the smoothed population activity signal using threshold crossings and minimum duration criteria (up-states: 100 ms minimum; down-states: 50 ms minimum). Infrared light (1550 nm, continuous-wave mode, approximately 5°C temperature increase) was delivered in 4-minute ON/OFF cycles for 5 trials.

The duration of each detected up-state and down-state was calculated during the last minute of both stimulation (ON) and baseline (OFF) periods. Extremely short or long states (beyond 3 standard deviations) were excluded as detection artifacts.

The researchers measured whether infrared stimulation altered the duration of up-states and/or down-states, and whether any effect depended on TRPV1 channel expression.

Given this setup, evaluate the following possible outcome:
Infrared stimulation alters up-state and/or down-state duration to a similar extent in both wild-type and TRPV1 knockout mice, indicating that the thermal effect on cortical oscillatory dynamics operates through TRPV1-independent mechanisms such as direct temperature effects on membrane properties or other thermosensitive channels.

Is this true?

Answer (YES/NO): YES